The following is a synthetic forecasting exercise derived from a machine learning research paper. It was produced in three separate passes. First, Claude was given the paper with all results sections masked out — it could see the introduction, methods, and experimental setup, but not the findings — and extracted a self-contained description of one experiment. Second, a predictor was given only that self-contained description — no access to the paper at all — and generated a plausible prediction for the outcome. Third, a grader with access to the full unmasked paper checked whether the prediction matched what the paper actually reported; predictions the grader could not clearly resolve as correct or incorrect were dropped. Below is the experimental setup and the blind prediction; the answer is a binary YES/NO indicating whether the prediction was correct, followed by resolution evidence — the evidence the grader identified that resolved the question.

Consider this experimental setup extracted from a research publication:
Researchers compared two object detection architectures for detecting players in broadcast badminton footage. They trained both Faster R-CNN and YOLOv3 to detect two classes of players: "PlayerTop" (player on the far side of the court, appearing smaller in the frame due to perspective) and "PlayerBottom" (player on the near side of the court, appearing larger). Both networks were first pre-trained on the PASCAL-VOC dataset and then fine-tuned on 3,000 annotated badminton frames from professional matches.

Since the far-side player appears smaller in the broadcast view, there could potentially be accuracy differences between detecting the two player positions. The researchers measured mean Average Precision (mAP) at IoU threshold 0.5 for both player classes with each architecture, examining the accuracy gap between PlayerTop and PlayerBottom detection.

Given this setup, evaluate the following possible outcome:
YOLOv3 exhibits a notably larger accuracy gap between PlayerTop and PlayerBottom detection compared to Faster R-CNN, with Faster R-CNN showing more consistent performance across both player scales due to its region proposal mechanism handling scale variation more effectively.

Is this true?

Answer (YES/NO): NO